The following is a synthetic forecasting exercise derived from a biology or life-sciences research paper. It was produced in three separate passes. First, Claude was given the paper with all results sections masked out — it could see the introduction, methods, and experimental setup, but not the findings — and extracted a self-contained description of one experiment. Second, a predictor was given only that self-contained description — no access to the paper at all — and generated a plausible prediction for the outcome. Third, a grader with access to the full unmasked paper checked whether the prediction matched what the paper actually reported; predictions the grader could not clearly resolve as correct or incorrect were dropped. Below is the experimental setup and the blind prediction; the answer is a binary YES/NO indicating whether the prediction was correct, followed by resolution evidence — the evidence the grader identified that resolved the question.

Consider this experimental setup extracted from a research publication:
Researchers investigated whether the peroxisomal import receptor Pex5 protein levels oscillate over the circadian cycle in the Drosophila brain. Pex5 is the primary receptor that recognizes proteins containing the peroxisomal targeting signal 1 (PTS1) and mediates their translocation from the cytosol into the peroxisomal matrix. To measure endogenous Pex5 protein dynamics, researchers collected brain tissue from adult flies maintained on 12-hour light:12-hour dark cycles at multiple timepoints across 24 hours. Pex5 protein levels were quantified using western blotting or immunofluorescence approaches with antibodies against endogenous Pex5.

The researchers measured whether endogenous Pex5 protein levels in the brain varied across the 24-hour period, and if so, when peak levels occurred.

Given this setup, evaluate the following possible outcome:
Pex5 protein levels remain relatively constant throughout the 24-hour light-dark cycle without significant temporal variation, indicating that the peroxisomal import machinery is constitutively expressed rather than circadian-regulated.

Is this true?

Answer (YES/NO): NO